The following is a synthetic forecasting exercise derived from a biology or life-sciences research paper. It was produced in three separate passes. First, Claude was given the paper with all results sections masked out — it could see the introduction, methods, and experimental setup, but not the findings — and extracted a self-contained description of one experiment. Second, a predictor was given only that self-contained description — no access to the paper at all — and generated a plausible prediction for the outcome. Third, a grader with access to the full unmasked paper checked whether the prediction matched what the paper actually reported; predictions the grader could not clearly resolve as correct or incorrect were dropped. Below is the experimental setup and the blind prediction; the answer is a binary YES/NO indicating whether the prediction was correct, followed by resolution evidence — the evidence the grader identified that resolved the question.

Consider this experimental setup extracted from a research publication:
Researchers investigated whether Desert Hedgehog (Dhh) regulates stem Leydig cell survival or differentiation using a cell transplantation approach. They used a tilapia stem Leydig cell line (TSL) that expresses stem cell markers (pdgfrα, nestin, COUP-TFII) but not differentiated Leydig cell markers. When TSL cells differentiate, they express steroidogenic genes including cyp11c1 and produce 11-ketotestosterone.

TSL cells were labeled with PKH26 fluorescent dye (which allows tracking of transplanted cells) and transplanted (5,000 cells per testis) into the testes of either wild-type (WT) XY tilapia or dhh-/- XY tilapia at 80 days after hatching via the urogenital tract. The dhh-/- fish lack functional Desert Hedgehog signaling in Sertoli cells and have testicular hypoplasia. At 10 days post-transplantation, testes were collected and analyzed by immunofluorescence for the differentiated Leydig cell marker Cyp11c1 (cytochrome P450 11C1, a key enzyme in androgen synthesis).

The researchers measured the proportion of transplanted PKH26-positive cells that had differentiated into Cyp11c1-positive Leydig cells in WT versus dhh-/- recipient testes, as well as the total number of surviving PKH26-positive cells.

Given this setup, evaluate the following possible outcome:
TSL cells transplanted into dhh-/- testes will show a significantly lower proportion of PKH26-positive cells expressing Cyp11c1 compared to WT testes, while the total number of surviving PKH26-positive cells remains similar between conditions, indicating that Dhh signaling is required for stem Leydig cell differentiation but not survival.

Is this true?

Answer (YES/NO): YES